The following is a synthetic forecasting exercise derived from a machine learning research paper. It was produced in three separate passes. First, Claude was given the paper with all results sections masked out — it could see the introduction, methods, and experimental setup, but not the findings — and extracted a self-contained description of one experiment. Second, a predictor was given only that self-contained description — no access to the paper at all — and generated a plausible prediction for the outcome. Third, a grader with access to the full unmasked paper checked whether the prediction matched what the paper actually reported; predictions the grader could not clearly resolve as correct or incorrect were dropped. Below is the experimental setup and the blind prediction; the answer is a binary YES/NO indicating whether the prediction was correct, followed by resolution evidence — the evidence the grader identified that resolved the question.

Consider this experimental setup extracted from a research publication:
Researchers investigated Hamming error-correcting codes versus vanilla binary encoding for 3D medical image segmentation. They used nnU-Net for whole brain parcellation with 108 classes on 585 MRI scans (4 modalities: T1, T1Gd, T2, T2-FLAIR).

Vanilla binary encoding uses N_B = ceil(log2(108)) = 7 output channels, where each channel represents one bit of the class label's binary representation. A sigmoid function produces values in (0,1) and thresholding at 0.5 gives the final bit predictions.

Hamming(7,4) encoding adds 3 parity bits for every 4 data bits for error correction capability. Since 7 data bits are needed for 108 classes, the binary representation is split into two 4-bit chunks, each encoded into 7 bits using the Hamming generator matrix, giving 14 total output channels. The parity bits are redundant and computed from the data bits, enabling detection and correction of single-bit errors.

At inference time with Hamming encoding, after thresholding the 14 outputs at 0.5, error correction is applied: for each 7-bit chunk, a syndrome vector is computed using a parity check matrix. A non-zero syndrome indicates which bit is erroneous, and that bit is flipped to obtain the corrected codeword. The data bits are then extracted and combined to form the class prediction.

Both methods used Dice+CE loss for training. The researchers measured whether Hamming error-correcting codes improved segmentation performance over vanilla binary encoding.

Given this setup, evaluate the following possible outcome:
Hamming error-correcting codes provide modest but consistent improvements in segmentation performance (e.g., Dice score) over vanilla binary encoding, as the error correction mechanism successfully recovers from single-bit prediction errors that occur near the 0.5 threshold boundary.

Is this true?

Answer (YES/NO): NO